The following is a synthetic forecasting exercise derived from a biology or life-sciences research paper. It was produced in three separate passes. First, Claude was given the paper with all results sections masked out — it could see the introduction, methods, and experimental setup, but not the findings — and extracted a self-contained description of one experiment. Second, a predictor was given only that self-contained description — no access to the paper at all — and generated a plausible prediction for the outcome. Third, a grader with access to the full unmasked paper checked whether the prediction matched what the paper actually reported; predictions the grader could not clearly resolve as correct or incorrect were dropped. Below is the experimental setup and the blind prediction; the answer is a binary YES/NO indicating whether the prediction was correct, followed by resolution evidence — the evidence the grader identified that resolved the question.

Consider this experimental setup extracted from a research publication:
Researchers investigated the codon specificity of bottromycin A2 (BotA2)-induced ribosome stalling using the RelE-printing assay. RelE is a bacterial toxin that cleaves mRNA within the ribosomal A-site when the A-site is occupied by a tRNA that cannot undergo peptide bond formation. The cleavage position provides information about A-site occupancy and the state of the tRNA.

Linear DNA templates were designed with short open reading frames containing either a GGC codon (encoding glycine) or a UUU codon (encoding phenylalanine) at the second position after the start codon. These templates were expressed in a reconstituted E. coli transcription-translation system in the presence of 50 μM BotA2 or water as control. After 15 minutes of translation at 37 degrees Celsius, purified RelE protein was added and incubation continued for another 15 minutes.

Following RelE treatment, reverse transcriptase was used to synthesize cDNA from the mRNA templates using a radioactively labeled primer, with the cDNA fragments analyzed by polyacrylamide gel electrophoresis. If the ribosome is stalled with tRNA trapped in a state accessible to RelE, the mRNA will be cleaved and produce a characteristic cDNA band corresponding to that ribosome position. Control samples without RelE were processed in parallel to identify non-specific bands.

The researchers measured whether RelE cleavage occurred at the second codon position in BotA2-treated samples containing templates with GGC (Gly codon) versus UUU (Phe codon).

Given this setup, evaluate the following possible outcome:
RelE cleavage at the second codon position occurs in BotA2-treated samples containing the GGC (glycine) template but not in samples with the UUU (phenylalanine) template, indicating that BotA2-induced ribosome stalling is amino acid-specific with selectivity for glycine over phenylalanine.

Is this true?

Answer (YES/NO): NO